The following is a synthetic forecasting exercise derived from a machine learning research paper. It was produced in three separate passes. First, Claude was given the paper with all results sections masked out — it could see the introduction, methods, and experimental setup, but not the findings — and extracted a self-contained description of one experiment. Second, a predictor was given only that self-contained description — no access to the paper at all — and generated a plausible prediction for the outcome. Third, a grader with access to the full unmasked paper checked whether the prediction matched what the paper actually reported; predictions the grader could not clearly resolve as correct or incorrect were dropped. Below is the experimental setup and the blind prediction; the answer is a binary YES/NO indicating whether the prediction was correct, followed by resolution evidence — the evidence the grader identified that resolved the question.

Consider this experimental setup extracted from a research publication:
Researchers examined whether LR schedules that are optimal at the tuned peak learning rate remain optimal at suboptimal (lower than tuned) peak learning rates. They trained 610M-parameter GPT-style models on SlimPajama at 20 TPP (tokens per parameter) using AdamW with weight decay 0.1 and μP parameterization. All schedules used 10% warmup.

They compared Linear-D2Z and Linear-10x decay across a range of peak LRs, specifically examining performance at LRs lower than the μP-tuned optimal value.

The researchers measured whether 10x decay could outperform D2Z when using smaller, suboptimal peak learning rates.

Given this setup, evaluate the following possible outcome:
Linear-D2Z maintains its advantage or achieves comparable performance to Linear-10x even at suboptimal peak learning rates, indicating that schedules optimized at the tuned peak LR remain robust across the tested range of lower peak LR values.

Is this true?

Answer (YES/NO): NO